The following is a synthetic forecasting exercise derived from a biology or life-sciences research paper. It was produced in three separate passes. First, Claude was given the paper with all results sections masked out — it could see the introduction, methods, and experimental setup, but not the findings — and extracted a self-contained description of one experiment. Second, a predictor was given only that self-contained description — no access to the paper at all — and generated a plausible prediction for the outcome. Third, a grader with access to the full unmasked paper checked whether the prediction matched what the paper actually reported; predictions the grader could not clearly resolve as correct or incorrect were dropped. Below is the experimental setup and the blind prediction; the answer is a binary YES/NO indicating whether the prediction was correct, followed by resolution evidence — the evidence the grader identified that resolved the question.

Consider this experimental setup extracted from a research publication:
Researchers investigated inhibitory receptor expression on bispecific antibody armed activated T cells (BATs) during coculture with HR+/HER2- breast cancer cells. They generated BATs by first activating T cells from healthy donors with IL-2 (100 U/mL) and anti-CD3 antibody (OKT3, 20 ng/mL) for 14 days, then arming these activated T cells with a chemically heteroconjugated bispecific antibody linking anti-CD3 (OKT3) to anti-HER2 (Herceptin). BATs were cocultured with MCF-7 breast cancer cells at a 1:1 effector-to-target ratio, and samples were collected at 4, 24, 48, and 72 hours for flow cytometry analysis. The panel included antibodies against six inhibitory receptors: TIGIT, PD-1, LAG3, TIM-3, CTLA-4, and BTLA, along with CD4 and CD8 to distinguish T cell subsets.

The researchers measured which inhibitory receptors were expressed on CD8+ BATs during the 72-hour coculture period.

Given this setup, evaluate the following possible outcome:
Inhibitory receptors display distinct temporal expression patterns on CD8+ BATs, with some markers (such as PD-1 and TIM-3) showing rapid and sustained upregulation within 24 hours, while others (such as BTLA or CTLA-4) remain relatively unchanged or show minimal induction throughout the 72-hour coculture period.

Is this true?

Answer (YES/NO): NO